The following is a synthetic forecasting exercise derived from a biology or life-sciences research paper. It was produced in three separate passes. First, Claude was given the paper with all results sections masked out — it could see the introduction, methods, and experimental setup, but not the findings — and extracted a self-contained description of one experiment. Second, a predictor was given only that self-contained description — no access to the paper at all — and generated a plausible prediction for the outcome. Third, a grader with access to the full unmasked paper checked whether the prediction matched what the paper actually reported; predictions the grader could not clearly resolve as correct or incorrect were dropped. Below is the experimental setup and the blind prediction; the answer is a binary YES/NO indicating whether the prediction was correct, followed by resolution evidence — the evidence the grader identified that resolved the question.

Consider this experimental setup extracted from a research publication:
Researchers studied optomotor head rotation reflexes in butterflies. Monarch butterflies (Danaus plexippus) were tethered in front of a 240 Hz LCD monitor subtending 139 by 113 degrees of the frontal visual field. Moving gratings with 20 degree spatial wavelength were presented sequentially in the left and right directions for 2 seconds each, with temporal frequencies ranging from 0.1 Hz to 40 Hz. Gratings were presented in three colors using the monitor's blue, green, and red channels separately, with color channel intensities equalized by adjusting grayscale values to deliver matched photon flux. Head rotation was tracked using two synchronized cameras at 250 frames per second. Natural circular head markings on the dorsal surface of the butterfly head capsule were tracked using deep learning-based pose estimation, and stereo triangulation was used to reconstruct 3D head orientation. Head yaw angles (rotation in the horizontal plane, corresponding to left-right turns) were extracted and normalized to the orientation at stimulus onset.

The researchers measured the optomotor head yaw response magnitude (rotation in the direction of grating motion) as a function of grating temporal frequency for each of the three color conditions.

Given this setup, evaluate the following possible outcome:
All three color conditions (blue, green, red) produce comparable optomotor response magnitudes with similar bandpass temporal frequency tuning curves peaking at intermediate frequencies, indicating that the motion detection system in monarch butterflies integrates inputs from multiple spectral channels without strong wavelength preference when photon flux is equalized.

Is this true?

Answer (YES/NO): NO